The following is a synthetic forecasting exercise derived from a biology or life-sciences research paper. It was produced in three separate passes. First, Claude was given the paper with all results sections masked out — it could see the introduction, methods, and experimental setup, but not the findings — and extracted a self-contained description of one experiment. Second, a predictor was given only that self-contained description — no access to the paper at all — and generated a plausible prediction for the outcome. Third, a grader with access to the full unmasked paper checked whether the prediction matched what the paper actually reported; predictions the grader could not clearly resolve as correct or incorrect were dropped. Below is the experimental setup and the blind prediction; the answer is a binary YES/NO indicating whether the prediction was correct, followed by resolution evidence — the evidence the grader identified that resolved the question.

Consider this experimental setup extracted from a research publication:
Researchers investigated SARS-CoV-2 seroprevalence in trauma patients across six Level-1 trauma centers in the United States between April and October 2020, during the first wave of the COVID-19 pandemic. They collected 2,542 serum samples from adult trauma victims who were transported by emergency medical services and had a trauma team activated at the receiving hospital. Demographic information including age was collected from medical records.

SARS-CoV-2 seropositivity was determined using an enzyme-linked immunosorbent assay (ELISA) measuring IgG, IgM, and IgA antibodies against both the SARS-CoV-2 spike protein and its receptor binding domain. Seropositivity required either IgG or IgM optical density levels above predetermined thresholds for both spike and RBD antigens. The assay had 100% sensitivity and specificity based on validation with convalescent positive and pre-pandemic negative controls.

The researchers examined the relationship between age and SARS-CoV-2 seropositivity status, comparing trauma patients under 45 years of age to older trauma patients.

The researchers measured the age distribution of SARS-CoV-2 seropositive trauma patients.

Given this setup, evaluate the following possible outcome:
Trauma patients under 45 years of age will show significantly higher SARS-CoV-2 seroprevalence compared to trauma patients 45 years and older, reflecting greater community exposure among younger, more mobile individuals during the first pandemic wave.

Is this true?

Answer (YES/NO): YES